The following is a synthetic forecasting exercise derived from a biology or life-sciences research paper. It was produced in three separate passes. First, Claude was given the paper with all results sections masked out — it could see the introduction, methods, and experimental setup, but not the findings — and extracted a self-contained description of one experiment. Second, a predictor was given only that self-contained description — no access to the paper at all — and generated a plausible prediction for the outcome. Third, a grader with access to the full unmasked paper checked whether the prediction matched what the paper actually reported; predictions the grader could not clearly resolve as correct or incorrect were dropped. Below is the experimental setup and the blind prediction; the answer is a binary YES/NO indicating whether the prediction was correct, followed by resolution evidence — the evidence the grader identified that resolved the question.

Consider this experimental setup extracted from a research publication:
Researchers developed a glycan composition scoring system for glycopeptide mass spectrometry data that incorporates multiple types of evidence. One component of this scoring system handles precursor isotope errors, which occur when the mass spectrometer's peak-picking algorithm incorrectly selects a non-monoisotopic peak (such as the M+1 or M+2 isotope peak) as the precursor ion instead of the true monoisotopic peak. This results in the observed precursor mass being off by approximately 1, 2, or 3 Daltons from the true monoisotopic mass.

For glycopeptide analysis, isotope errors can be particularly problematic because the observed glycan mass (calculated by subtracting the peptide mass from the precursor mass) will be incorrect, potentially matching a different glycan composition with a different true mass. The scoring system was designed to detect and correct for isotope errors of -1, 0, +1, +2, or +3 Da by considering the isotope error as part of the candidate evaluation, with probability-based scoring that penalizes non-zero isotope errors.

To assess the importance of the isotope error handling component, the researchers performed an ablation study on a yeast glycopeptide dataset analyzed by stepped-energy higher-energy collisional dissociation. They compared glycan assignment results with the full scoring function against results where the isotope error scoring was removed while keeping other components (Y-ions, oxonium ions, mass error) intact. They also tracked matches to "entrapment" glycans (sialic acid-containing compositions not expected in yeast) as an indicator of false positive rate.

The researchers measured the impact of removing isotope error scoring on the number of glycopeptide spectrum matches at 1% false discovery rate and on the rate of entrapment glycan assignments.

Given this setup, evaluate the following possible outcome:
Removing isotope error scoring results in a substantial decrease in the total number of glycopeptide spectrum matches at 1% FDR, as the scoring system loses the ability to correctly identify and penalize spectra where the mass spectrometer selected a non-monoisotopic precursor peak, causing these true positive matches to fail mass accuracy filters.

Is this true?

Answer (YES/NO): NO